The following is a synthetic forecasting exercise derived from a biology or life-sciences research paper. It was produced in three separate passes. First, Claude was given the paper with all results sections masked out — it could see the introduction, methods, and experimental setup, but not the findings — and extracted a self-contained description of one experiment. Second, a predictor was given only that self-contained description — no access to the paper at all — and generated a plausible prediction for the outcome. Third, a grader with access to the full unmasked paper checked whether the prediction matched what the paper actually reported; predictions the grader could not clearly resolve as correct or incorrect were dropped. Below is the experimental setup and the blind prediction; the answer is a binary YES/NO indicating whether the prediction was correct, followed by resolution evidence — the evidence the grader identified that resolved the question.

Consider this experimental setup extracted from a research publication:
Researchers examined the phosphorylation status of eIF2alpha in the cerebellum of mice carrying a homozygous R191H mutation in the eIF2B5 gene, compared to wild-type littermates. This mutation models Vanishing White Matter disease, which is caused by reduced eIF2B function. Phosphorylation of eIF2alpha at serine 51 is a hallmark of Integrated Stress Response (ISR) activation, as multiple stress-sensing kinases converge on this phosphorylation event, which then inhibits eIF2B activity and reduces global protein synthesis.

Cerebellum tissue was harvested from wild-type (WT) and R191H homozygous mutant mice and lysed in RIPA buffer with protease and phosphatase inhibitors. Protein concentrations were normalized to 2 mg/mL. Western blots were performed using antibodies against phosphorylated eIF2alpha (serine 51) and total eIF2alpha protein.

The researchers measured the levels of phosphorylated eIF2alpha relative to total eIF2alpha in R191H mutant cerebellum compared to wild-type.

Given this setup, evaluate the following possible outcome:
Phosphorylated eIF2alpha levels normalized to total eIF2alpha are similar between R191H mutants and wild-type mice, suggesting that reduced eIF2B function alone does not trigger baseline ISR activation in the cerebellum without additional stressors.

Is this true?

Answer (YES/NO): YES